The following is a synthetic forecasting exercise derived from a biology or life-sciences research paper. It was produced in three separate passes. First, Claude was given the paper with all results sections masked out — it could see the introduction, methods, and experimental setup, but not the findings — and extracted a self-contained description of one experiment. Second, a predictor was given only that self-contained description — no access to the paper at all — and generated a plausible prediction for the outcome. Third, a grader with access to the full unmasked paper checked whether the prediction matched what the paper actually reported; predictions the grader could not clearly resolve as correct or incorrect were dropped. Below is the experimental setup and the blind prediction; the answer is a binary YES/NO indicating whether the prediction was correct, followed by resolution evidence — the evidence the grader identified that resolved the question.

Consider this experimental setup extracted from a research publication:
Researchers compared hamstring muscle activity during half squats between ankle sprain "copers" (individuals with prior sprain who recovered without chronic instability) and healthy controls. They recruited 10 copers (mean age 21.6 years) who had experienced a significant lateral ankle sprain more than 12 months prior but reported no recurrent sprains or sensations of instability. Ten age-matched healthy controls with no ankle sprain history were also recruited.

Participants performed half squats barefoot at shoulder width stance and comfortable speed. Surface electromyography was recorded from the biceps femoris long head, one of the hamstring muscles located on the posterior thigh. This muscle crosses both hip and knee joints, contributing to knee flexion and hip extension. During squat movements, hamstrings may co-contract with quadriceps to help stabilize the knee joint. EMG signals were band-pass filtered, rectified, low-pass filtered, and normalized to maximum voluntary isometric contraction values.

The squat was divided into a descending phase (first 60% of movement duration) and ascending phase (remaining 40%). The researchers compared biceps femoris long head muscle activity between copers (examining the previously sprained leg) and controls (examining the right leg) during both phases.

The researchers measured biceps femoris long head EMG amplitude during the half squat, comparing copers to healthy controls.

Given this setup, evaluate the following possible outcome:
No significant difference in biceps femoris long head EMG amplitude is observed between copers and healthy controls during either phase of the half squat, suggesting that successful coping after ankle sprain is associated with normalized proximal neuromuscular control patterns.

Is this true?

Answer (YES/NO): NO